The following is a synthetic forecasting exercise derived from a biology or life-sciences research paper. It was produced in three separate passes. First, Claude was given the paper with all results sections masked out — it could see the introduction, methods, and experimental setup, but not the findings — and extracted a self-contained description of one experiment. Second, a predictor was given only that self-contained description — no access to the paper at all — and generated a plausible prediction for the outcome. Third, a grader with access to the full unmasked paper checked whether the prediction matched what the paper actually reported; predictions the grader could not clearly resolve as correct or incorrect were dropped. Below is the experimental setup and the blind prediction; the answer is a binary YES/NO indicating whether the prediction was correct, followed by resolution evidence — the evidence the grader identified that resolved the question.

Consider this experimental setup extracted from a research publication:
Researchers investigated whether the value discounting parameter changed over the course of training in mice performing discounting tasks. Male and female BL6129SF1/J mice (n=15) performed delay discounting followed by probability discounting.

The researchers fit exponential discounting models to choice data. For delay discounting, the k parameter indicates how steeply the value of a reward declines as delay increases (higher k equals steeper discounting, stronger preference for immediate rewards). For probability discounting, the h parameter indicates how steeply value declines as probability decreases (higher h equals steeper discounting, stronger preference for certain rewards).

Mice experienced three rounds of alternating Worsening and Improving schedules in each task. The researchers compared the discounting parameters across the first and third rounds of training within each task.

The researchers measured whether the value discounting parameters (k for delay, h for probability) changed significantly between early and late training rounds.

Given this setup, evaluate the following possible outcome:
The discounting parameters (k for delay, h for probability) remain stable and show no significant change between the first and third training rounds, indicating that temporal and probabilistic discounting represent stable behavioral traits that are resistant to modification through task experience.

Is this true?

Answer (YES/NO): YES